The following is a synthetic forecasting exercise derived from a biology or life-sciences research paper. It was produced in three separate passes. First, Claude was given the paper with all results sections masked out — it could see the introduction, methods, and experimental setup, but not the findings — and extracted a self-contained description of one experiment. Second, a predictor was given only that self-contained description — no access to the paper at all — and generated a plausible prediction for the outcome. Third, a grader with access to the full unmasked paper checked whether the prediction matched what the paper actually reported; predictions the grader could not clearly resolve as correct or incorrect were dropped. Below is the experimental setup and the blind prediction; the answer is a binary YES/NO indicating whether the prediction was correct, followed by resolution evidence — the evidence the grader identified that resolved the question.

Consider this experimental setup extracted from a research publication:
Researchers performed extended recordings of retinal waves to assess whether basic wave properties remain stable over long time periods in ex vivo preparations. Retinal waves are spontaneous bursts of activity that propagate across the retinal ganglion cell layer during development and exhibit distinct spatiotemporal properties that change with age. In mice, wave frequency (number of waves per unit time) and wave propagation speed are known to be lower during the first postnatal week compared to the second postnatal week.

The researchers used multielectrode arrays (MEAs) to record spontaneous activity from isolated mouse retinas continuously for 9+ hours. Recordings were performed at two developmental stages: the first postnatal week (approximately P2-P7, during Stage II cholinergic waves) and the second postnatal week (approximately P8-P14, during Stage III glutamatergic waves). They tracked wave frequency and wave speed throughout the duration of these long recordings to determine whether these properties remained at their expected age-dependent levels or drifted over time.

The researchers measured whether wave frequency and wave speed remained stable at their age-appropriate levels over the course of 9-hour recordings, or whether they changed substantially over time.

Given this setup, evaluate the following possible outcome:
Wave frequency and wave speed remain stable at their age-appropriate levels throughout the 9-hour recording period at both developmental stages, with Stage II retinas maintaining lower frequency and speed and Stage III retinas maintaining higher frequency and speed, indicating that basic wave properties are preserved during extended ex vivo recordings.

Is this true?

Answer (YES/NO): YES